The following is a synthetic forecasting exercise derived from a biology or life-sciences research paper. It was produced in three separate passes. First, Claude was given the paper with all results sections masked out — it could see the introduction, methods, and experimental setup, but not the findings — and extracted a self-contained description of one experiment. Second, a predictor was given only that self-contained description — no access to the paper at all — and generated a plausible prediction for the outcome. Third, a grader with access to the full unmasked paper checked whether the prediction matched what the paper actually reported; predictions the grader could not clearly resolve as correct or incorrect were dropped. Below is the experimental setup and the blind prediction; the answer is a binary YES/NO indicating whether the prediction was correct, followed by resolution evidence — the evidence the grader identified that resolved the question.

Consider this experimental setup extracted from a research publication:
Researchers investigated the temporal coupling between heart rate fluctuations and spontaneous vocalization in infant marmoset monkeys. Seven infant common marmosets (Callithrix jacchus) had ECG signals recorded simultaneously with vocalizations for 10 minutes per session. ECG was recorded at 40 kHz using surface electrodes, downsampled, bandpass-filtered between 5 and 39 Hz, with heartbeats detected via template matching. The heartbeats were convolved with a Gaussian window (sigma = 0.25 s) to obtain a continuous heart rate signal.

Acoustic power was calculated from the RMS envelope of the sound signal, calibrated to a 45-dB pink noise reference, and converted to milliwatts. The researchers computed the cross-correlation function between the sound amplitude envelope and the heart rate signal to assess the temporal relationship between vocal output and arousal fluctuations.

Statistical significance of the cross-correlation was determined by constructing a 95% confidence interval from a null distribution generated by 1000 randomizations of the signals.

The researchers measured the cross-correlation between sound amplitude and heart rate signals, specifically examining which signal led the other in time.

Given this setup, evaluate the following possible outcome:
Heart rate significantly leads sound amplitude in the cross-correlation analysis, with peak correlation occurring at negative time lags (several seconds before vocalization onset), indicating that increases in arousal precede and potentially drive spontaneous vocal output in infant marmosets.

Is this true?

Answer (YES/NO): YES